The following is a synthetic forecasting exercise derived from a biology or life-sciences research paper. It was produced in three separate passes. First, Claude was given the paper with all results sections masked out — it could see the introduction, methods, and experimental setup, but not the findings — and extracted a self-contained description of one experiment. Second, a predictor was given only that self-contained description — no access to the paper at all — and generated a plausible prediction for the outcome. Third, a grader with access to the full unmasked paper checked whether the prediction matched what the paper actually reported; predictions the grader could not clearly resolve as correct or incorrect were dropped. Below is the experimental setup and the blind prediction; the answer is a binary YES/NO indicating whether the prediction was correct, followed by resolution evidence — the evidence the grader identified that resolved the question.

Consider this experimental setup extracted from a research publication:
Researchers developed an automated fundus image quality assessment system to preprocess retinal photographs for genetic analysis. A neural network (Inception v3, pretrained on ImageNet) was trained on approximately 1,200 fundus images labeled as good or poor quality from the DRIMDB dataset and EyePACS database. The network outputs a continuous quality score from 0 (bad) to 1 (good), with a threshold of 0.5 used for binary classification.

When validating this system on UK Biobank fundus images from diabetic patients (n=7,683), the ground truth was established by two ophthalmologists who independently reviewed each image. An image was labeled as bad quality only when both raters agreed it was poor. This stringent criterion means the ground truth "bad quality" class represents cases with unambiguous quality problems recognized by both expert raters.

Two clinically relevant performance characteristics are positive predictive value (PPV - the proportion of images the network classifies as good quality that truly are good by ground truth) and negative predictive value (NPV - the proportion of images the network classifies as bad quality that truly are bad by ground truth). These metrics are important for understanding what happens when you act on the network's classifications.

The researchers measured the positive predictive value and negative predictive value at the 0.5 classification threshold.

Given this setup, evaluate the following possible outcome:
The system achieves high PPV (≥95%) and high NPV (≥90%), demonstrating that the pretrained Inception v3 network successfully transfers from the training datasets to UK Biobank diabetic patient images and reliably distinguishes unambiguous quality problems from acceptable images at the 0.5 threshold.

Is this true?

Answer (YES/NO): NO